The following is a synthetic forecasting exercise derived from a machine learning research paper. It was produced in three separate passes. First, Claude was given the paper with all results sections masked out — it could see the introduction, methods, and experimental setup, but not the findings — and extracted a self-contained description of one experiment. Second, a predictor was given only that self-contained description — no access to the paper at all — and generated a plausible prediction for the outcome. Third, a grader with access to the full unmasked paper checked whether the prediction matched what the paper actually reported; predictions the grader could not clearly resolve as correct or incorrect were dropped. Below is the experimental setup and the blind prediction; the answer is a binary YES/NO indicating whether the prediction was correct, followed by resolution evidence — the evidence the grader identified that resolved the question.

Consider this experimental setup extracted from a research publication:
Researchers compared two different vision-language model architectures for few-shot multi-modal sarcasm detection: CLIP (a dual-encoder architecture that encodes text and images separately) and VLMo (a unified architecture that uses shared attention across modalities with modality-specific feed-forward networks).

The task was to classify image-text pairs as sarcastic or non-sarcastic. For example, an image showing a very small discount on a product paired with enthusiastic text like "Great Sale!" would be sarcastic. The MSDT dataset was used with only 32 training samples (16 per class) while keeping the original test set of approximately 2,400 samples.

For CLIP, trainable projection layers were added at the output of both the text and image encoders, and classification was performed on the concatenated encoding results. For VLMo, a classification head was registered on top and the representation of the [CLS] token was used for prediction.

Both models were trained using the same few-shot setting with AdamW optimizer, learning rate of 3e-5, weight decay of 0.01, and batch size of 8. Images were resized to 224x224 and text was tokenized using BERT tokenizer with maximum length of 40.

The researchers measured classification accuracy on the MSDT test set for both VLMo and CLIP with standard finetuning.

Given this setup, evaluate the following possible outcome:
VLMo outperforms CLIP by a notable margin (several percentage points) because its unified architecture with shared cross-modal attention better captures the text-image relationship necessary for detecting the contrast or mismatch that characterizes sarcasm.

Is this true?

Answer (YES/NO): NO